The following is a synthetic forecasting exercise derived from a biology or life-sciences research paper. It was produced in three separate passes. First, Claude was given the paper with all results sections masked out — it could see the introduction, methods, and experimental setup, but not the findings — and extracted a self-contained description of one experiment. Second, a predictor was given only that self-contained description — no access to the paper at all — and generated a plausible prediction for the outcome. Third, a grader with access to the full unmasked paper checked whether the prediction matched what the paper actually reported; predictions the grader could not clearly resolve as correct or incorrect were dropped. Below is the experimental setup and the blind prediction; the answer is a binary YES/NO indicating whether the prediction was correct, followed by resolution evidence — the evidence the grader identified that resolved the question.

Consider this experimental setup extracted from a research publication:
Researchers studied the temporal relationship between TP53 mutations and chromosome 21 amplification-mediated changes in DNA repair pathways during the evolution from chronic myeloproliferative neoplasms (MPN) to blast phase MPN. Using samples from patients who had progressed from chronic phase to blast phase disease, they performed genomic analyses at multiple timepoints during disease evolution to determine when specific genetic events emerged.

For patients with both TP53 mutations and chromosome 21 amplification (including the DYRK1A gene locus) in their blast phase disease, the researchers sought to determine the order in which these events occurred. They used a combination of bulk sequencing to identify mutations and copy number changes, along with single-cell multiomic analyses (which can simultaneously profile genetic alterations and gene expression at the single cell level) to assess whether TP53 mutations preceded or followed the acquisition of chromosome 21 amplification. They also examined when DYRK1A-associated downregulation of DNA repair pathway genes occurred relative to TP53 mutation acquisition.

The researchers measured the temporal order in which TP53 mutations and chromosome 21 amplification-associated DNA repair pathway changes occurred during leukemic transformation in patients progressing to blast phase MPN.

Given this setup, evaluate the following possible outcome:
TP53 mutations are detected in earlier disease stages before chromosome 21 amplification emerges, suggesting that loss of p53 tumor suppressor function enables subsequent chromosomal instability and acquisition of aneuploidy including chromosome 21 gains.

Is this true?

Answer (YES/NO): YES